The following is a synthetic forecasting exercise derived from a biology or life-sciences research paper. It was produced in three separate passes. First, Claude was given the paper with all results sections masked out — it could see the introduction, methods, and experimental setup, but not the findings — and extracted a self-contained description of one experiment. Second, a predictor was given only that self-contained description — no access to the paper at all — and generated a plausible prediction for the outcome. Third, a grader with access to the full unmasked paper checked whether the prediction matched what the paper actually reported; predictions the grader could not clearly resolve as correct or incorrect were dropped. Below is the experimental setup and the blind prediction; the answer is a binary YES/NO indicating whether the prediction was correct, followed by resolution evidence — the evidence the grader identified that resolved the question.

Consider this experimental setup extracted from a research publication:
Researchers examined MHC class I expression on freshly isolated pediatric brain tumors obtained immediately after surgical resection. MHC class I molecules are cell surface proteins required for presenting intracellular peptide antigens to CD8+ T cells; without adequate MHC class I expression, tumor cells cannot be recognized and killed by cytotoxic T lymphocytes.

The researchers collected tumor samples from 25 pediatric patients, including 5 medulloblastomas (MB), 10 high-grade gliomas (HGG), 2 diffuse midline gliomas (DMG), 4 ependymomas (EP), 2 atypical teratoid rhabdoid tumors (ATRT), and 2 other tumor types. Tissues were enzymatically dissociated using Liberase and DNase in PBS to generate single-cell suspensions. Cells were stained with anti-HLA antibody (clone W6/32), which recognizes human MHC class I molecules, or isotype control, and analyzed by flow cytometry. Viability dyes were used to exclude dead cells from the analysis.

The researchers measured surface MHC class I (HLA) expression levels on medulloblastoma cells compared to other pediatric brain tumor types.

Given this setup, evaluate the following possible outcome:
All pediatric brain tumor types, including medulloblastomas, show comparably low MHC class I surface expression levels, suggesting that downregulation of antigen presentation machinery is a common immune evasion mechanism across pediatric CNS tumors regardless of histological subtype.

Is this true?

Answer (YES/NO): NO